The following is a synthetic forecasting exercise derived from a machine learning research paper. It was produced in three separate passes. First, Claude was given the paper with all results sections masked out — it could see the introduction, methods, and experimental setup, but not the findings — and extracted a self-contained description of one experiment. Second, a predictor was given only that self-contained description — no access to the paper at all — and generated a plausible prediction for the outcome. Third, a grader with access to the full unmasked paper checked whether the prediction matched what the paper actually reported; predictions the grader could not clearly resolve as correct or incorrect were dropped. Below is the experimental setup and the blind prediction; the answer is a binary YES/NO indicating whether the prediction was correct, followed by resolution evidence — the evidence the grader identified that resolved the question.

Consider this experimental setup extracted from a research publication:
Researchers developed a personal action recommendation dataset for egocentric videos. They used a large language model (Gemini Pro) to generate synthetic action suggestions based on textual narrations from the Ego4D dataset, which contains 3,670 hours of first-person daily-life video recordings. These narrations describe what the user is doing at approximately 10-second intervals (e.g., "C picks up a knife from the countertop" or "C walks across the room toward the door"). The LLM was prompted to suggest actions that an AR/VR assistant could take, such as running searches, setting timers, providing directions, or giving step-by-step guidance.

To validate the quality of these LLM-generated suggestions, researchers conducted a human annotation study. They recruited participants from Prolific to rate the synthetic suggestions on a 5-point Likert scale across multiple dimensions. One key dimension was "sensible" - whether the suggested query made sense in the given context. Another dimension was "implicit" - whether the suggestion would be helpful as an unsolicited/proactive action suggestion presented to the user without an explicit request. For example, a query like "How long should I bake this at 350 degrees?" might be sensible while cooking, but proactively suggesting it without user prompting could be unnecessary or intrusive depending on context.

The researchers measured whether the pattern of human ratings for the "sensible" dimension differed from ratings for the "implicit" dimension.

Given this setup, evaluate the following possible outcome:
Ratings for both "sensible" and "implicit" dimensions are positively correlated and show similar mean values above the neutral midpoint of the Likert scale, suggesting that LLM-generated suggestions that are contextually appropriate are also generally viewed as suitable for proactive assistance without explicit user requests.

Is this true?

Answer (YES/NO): NO